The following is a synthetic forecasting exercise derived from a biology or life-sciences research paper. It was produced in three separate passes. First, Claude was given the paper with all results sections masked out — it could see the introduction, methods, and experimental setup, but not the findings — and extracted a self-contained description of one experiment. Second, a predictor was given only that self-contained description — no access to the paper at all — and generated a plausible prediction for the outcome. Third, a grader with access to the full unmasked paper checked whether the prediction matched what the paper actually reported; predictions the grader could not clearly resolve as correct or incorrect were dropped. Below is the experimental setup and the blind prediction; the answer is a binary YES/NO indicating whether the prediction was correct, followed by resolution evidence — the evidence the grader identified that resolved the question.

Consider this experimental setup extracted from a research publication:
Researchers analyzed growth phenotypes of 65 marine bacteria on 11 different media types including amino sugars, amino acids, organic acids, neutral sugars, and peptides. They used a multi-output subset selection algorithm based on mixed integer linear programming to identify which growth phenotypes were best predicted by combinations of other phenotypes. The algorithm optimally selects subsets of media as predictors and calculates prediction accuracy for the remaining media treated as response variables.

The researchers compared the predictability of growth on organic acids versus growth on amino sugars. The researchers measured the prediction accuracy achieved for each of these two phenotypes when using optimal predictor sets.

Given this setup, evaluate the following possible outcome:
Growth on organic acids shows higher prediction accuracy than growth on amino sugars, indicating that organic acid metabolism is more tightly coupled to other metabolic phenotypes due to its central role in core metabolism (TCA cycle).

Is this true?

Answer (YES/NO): NO